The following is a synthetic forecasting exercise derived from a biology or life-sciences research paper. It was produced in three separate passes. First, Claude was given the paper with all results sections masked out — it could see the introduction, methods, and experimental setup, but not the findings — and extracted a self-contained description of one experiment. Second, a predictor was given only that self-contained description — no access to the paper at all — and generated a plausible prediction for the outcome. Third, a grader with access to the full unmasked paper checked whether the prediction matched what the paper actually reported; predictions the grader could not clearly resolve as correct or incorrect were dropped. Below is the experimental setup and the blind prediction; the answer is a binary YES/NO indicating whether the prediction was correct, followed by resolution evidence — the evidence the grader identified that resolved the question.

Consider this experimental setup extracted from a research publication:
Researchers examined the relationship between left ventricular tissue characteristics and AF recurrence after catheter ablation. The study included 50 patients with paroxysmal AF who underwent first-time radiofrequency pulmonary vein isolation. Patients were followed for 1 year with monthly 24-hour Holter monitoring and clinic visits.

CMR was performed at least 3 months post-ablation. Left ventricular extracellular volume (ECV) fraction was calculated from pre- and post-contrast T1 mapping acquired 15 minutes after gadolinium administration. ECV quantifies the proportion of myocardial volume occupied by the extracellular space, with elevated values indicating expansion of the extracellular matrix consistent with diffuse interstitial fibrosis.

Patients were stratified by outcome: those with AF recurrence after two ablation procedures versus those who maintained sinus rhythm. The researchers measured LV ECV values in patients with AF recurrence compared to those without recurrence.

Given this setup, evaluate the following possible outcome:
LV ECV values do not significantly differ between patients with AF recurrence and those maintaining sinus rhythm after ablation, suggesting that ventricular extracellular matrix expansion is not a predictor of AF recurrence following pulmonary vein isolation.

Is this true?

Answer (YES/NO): NO